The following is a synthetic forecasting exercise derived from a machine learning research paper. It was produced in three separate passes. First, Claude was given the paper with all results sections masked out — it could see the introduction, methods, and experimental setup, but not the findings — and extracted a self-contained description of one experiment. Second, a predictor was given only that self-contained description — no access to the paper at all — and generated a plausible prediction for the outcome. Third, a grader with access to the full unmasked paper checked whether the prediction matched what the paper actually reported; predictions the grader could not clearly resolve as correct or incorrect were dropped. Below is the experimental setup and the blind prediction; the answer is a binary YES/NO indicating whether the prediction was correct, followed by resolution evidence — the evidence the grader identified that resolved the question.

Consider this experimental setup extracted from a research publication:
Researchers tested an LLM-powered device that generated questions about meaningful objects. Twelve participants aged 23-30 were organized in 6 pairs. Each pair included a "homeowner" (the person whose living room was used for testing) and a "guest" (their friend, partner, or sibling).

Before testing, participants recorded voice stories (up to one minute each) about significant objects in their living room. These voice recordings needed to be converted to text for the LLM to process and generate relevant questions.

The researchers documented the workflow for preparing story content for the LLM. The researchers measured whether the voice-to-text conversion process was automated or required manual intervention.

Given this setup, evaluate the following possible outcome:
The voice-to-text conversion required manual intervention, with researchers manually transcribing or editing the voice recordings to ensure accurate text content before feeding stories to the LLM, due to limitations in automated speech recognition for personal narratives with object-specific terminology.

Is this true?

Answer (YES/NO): NO